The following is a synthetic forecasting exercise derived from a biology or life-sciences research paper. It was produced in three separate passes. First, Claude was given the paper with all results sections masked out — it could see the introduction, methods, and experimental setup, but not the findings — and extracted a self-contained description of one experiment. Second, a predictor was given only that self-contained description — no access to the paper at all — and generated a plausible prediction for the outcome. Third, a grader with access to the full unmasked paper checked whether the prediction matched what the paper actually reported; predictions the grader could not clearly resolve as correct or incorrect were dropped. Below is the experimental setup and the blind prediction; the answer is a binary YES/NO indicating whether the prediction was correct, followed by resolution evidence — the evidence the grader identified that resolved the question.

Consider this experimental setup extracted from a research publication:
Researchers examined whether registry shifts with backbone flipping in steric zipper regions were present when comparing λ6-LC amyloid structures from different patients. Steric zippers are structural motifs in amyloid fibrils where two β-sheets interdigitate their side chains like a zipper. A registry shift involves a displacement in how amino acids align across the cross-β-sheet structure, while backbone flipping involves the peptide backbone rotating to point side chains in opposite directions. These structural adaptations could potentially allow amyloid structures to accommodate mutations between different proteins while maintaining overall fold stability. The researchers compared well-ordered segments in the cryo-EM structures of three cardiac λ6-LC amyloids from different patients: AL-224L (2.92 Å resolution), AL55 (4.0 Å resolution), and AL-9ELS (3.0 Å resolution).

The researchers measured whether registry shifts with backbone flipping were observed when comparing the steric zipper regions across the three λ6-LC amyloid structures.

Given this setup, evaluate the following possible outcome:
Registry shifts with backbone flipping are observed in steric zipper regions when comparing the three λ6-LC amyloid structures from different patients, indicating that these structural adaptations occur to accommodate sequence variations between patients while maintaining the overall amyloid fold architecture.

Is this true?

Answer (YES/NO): YES